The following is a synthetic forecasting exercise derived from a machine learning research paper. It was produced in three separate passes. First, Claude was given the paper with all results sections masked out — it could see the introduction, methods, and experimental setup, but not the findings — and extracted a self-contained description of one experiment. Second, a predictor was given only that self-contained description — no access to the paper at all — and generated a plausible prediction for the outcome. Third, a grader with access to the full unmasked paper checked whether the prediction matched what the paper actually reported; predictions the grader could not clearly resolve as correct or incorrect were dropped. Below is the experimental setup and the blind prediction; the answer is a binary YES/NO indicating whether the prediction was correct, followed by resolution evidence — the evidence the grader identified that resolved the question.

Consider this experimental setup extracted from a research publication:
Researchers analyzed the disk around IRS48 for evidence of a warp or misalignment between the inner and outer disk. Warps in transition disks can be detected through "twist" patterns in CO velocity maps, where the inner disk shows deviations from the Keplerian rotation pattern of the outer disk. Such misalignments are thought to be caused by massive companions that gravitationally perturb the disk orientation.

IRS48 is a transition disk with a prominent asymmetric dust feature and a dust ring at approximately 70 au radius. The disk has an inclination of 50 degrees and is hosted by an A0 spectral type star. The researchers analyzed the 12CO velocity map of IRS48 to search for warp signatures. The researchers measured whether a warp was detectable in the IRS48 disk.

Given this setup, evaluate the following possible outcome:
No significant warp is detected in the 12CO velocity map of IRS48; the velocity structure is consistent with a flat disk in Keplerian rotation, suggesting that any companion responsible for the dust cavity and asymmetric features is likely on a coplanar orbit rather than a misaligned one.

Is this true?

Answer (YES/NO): NO